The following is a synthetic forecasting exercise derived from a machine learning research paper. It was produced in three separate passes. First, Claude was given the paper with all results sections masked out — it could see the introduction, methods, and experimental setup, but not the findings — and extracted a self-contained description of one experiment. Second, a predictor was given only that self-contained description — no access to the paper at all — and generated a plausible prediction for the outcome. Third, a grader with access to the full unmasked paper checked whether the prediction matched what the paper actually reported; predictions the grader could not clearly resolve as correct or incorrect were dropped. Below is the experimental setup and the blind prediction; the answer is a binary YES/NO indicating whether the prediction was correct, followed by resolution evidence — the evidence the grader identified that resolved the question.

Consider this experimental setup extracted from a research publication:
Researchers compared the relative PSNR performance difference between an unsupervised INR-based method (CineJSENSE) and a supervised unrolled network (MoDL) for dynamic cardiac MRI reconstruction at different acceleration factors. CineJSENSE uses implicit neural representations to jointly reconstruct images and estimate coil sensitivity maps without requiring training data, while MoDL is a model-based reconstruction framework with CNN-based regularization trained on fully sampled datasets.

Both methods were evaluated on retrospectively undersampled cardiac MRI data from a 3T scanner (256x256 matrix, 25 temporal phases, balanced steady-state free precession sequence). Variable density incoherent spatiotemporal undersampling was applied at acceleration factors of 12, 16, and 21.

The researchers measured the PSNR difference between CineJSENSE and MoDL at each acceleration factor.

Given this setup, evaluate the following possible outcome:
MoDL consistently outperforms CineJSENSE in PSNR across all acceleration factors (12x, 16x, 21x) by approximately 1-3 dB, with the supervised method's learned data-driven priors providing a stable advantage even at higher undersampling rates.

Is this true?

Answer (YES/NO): NO